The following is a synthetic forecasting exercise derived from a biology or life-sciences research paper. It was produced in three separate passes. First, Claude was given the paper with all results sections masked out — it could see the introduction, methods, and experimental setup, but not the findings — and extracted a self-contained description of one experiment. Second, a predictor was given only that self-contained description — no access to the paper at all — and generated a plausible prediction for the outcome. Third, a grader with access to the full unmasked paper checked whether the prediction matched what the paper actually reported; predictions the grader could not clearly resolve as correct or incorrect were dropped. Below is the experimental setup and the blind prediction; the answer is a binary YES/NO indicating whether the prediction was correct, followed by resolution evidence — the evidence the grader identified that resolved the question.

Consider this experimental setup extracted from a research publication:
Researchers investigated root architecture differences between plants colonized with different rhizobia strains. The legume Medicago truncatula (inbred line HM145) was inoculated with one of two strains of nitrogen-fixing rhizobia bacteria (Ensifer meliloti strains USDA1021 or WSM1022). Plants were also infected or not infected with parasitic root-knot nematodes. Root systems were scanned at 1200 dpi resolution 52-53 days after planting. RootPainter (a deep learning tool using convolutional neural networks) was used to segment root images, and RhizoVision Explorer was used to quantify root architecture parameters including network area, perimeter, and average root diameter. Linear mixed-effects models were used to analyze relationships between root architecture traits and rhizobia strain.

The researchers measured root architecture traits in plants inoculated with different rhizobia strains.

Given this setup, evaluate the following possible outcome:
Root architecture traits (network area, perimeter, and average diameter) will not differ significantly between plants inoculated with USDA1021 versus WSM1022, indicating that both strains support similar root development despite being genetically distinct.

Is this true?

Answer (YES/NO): YES